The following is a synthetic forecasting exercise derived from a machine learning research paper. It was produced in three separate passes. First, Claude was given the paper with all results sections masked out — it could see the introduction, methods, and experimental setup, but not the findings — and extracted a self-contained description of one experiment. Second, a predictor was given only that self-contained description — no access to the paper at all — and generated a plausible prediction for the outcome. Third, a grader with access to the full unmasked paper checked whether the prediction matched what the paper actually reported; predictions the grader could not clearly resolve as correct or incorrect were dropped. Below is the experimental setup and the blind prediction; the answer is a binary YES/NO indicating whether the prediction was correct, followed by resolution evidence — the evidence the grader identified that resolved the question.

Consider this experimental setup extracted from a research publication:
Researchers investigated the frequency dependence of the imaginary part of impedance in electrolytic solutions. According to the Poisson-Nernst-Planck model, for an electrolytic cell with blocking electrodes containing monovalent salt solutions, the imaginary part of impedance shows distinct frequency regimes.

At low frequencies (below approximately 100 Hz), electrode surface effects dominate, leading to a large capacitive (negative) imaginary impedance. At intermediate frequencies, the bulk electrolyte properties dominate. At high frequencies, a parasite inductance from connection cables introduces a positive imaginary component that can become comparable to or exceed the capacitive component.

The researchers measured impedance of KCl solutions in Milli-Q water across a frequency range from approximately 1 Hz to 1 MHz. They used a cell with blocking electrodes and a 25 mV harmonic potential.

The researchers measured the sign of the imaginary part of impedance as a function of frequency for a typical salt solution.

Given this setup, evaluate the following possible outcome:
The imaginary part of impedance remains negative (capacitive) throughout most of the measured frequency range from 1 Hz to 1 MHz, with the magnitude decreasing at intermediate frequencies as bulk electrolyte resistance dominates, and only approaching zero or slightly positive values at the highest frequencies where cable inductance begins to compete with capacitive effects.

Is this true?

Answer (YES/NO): NO